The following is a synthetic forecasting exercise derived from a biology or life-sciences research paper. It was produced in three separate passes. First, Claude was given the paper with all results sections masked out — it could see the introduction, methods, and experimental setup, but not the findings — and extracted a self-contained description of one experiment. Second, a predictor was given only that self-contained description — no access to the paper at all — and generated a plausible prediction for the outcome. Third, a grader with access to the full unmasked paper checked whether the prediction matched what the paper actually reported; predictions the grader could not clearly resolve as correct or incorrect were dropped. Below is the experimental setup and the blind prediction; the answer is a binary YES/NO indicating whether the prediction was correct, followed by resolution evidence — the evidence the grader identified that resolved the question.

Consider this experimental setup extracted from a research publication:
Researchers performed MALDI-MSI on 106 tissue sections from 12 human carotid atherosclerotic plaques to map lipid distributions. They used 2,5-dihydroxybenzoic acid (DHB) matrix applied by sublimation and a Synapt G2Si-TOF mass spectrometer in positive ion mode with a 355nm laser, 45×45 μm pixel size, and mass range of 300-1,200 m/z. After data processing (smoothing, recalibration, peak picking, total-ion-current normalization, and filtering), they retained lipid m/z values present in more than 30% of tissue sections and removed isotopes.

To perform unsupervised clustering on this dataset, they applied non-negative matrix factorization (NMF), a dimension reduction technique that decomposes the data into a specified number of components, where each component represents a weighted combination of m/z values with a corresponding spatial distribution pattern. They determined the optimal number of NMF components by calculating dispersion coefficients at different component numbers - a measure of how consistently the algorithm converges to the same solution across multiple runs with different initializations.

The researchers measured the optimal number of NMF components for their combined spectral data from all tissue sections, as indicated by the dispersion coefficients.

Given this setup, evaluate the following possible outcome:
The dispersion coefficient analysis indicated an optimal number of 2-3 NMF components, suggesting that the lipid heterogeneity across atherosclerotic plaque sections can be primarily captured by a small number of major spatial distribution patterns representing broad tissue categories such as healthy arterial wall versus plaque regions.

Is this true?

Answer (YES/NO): NO